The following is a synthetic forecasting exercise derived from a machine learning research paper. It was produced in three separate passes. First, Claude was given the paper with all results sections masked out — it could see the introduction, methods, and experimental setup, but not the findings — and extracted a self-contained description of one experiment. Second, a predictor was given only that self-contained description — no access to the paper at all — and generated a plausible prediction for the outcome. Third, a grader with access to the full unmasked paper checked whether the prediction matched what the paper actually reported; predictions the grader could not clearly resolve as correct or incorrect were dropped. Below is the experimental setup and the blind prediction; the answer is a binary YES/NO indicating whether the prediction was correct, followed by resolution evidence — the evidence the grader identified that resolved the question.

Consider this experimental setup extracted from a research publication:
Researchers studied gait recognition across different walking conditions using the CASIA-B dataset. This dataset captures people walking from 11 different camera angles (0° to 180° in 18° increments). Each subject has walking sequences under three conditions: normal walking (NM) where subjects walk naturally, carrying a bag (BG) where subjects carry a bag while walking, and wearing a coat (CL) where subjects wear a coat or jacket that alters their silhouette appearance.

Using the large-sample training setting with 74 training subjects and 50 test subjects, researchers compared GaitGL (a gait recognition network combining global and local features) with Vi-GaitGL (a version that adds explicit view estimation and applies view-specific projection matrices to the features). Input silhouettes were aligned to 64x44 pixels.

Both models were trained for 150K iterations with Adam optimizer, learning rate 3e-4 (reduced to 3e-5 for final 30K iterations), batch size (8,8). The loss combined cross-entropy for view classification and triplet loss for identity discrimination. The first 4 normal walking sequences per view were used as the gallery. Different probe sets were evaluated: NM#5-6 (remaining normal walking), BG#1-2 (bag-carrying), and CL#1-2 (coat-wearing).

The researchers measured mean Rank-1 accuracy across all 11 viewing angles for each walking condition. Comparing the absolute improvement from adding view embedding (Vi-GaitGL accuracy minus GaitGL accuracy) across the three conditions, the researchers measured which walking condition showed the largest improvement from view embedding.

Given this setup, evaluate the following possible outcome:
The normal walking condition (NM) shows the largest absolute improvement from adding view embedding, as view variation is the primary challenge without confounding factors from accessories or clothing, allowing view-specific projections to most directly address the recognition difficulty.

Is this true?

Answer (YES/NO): NO